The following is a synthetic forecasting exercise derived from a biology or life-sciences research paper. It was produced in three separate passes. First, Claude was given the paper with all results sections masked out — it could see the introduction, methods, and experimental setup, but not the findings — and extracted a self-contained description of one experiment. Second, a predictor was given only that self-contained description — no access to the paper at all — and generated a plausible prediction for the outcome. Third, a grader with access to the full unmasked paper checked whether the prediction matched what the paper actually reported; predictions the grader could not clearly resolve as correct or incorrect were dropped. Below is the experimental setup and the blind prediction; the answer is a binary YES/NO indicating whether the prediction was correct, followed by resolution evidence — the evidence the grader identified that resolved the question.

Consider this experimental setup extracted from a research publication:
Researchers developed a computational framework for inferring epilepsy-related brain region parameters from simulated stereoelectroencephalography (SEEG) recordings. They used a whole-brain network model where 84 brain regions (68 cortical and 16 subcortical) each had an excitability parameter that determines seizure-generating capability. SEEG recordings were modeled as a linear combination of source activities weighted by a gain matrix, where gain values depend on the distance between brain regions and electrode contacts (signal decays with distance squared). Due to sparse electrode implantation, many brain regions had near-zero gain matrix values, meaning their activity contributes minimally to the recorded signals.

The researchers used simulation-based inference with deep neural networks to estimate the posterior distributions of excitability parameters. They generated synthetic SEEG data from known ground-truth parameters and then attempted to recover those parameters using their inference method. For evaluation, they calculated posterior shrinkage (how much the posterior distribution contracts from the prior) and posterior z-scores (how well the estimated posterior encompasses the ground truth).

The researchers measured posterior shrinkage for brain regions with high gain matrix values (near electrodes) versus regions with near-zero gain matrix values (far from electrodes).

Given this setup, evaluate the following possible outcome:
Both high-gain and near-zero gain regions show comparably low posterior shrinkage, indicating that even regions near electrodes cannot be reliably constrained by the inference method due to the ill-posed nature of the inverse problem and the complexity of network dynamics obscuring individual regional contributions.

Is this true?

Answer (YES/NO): NO